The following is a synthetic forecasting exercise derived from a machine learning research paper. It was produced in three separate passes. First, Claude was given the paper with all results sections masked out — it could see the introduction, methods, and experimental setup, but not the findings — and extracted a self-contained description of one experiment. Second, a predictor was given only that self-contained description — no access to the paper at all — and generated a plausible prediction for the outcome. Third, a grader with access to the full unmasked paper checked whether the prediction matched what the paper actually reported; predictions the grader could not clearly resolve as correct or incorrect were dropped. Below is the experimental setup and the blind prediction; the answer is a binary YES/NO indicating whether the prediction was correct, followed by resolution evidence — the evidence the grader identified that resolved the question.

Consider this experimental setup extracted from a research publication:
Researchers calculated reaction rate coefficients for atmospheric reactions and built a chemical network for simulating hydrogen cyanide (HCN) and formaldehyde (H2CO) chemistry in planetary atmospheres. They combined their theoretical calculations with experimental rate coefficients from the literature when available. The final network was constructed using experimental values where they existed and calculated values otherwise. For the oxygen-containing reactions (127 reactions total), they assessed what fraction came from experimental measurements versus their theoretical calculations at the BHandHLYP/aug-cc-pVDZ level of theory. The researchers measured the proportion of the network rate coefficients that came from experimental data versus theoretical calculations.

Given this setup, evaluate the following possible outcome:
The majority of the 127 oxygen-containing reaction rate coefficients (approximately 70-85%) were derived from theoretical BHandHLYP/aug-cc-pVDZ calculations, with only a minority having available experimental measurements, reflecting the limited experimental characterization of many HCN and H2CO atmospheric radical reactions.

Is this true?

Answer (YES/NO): YES